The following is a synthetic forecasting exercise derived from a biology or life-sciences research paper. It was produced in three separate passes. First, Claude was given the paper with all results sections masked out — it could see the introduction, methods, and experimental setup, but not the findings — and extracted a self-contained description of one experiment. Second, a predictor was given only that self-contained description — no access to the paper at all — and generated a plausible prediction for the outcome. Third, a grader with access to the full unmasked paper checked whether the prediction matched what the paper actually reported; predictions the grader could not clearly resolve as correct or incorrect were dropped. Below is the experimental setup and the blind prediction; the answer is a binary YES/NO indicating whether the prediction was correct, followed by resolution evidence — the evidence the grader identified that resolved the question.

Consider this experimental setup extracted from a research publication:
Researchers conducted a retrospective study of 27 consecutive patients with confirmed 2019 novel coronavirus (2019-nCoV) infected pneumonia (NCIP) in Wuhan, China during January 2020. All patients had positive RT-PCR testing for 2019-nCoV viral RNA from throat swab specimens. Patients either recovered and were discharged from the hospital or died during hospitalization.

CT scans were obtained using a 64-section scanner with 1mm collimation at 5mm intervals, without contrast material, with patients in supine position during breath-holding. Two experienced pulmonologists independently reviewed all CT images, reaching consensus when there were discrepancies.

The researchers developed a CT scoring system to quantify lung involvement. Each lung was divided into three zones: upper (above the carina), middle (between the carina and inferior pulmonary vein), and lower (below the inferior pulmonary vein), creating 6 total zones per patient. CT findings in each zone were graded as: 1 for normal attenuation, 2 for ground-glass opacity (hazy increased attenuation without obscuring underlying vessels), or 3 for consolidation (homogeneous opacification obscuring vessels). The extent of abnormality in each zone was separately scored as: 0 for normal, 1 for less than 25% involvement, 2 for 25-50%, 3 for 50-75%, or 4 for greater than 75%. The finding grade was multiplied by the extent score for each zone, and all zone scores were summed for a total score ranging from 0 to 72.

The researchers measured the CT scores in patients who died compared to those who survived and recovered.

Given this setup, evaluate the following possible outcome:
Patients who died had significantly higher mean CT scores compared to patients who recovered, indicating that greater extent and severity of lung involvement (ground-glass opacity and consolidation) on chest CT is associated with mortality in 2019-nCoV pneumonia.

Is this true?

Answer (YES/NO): YES